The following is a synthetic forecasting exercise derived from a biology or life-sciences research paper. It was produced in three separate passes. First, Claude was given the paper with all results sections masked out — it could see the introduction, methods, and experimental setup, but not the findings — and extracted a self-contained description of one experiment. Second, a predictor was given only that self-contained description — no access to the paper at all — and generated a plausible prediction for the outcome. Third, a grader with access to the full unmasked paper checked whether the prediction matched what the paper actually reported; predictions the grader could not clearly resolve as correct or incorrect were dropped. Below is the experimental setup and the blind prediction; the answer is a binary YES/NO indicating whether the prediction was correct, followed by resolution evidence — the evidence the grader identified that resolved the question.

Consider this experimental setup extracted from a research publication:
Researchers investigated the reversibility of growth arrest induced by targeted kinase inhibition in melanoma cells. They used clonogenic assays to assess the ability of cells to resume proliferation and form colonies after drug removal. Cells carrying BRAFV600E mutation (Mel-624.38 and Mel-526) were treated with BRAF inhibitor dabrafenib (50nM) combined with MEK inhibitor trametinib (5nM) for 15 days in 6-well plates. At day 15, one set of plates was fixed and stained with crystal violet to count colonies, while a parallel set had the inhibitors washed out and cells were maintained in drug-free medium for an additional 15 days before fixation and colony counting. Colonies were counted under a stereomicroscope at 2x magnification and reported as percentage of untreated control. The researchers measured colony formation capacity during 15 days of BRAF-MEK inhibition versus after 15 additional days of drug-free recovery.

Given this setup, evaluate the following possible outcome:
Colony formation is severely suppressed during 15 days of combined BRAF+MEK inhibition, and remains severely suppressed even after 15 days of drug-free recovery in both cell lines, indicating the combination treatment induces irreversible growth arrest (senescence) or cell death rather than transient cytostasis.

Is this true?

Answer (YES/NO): NO